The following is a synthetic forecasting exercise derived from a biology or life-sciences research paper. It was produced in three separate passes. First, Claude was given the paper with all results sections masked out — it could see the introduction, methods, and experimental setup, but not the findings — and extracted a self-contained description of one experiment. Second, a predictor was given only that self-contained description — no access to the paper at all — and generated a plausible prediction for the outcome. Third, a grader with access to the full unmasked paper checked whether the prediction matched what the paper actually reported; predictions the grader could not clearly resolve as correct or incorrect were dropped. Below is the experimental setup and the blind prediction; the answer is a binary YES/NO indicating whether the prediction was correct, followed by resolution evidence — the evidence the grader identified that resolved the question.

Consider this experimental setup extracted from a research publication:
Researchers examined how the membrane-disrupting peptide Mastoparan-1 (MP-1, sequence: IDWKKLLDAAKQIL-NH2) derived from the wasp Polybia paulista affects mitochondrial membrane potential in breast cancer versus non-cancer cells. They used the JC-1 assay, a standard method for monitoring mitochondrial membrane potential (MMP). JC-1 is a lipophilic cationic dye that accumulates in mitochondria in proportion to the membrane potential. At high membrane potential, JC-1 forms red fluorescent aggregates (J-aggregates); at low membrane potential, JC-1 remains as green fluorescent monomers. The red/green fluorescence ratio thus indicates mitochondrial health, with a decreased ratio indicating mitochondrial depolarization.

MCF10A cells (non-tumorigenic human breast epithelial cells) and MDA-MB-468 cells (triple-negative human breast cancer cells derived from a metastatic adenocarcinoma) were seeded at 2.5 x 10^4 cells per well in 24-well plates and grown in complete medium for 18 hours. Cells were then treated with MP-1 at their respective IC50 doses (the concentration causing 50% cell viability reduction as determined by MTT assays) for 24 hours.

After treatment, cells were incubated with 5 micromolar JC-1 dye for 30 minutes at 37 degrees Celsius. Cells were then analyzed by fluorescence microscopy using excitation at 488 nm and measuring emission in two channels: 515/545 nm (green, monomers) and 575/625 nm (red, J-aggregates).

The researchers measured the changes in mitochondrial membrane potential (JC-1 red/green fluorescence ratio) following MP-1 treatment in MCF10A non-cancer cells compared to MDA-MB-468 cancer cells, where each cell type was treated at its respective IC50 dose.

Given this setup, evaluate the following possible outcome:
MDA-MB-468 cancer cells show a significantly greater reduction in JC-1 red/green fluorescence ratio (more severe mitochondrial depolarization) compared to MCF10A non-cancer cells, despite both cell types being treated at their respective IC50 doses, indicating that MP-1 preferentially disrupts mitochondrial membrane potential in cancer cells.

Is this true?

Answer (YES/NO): NO